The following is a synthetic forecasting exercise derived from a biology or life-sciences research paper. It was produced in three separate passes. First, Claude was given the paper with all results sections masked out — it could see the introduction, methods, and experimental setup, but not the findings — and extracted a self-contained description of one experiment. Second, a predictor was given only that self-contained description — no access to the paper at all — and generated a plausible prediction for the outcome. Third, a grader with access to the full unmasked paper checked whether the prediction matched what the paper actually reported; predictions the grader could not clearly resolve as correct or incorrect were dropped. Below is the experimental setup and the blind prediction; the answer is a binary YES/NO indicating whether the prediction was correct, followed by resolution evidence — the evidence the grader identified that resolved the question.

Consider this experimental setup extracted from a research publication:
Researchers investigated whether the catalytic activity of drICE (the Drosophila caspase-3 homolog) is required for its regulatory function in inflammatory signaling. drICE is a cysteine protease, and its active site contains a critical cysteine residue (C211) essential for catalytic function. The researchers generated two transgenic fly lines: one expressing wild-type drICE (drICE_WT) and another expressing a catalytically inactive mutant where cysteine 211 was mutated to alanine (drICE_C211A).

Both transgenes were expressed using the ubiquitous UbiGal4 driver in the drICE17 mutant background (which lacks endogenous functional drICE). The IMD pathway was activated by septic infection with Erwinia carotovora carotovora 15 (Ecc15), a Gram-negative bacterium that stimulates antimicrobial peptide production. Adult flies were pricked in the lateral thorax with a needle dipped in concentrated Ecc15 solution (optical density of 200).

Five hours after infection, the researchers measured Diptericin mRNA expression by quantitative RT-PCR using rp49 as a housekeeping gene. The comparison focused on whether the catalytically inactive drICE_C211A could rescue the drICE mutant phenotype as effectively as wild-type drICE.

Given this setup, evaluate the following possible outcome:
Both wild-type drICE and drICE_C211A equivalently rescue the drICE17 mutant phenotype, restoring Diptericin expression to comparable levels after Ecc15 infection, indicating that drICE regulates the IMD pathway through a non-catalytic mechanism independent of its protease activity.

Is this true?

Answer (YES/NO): NO